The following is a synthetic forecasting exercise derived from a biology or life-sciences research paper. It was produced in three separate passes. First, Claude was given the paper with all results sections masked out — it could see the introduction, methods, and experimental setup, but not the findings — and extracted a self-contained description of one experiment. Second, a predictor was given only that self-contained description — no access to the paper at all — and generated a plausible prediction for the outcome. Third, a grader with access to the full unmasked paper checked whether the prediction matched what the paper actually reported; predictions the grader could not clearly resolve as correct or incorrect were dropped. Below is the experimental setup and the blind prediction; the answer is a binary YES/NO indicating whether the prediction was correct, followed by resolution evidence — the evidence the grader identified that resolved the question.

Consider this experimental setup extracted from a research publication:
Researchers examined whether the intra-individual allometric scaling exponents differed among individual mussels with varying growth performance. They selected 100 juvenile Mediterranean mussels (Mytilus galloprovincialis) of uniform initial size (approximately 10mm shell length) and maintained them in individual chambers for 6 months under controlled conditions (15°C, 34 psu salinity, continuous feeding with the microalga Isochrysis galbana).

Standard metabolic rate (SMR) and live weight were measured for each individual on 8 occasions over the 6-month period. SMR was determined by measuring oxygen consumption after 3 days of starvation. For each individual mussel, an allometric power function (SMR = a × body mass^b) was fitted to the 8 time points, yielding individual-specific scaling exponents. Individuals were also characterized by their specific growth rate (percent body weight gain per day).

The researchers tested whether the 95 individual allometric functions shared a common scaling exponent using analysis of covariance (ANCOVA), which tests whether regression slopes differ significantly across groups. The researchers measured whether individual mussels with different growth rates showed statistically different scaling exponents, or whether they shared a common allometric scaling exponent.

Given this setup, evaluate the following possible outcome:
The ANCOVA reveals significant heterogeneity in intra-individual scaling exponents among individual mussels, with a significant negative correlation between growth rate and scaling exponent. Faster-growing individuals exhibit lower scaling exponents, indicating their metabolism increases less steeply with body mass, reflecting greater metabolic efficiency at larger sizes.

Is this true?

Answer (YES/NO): NO